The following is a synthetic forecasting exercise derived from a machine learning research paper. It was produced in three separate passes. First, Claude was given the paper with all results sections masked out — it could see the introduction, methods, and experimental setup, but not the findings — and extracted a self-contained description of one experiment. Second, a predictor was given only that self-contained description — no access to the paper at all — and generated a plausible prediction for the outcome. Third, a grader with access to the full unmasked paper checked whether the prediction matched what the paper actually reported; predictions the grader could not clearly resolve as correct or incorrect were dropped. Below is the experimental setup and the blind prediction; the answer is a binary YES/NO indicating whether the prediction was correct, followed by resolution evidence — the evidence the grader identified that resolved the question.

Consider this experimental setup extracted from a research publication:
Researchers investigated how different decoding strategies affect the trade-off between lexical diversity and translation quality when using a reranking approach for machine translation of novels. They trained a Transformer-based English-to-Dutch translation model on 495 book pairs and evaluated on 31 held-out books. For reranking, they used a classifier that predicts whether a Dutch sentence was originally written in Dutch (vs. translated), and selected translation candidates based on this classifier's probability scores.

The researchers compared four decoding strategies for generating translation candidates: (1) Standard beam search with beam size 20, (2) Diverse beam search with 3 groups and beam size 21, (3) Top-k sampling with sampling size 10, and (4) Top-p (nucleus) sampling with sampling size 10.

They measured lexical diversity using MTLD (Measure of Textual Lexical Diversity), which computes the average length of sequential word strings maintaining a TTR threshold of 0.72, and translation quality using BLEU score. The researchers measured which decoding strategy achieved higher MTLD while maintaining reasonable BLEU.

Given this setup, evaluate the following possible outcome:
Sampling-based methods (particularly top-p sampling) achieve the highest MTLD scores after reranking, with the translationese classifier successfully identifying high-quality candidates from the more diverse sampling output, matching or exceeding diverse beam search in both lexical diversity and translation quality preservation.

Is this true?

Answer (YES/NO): NO